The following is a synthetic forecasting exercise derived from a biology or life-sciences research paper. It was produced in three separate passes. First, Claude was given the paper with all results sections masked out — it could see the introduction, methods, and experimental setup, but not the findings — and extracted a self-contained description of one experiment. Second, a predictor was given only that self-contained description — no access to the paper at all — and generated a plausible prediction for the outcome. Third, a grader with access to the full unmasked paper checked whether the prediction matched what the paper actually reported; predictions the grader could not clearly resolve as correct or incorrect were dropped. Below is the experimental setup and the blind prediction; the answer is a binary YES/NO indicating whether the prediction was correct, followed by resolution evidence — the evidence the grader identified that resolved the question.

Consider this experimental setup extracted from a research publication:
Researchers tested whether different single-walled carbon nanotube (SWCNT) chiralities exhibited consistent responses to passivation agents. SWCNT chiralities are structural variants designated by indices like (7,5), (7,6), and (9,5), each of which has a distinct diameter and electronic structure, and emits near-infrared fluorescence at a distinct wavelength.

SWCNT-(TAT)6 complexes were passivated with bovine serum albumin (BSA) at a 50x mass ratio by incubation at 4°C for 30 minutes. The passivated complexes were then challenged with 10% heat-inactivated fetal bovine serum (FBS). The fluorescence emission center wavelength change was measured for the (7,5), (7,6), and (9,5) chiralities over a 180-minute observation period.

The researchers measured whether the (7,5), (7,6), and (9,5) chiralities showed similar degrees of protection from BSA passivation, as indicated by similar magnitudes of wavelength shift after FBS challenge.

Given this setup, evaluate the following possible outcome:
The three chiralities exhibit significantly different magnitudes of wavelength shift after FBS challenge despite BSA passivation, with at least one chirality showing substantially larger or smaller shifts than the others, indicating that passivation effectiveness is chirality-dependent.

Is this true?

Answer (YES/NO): NO